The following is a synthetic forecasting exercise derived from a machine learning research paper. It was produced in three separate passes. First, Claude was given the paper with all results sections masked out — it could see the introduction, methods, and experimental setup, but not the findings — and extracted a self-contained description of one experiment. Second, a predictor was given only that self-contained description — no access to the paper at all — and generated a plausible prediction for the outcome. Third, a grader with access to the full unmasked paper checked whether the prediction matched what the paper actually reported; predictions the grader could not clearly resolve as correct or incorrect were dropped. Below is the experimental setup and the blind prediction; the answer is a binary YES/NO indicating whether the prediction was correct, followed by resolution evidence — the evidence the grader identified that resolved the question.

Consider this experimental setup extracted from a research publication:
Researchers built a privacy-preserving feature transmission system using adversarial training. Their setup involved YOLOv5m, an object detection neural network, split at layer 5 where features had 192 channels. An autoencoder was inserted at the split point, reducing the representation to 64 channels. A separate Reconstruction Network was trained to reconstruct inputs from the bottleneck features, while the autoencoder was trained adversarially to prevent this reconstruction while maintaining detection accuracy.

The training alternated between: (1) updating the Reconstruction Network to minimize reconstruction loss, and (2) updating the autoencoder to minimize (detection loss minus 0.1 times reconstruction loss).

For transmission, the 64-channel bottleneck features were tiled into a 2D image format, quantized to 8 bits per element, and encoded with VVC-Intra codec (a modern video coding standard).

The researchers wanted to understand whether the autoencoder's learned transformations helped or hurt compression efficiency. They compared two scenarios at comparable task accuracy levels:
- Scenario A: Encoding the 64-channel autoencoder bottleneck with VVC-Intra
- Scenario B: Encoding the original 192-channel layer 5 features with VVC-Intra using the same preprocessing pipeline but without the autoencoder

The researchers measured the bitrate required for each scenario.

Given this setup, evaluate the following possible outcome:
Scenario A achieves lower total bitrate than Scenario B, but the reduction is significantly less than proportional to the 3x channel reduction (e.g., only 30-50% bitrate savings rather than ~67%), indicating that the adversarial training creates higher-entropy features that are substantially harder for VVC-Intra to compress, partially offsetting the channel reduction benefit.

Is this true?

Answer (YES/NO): YES